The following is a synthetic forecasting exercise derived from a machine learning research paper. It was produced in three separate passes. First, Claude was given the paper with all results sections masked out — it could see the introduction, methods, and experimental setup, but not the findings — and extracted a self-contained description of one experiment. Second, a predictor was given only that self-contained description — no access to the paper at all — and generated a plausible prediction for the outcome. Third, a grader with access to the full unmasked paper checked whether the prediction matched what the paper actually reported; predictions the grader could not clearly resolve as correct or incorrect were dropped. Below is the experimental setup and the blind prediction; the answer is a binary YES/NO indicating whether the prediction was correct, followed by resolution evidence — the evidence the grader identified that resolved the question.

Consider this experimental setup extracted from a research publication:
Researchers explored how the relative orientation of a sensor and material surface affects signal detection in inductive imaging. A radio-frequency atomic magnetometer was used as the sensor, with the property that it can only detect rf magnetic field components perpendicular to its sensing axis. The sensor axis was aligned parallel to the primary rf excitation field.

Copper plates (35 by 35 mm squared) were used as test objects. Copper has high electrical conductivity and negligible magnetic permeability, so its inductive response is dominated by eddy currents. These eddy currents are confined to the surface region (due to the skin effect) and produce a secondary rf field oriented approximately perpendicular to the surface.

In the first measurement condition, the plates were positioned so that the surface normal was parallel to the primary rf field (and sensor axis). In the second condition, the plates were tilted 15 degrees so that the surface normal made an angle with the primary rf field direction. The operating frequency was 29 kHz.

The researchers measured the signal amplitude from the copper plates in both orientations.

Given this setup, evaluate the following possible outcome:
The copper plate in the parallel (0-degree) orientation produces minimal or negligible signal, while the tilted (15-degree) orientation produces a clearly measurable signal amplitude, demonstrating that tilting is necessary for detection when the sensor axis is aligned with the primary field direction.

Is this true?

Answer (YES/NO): YES